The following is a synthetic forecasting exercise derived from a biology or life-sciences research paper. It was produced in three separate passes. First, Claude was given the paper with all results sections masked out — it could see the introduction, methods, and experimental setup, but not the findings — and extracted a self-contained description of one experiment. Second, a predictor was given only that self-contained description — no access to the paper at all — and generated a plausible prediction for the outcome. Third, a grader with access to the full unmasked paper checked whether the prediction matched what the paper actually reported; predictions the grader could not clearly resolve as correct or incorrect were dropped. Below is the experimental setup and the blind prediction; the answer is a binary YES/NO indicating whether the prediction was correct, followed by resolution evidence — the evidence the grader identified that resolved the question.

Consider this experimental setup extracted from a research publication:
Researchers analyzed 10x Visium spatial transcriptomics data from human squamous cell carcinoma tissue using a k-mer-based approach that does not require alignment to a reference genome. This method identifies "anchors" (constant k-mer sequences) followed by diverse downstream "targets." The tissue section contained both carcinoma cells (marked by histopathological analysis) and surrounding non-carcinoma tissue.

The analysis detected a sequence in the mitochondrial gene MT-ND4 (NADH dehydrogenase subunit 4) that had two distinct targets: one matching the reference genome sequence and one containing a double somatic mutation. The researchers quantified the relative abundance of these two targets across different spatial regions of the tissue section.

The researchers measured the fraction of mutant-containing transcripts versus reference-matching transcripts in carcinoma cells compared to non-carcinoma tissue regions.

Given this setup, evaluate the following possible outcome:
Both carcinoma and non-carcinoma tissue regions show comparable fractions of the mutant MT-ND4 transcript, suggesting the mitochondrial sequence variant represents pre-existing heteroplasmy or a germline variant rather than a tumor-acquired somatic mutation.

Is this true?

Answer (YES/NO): NO